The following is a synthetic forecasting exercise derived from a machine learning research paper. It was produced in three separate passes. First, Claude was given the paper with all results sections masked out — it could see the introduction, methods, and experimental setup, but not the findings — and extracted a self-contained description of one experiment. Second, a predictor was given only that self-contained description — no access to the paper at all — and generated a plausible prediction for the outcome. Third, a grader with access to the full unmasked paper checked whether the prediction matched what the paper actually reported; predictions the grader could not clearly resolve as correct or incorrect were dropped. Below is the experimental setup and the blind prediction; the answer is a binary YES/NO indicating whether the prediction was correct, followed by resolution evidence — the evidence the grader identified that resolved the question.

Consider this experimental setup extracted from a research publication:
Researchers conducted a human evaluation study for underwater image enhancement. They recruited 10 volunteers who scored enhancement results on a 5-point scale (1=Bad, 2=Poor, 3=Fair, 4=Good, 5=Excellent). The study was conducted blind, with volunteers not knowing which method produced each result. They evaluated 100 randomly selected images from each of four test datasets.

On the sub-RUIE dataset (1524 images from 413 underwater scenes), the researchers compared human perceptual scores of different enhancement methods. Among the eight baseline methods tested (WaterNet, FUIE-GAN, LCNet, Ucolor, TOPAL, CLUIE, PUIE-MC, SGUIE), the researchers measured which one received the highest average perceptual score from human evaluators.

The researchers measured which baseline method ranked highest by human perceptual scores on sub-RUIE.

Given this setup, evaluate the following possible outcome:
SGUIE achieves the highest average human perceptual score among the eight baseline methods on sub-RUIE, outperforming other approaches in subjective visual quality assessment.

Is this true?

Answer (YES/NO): NO